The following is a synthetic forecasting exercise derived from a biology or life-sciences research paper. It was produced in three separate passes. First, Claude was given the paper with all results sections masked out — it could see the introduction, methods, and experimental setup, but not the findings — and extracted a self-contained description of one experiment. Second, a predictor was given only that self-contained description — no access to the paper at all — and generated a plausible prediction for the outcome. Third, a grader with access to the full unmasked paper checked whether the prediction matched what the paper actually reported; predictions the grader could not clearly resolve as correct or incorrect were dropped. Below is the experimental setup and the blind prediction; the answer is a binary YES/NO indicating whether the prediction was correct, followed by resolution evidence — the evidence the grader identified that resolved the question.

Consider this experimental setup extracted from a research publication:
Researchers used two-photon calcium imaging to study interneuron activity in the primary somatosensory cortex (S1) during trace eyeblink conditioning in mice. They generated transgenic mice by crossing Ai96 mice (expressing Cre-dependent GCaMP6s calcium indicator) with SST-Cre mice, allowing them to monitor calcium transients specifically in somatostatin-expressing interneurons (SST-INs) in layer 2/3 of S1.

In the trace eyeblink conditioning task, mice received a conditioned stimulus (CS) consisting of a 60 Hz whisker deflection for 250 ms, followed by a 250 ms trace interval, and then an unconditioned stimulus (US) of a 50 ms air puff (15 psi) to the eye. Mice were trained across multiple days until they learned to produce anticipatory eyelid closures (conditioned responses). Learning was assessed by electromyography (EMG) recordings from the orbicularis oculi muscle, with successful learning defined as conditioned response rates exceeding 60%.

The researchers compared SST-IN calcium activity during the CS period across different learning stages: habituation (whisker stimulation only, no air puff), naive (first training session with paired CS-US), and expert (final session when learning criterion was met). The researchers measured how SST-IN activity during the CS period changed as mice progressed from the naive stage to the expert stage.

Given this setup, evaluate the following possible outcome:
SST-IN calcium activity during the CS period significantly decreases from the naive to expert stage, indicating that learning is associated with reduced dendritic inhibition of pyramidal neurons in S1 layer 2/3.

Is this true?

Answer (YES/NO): YES